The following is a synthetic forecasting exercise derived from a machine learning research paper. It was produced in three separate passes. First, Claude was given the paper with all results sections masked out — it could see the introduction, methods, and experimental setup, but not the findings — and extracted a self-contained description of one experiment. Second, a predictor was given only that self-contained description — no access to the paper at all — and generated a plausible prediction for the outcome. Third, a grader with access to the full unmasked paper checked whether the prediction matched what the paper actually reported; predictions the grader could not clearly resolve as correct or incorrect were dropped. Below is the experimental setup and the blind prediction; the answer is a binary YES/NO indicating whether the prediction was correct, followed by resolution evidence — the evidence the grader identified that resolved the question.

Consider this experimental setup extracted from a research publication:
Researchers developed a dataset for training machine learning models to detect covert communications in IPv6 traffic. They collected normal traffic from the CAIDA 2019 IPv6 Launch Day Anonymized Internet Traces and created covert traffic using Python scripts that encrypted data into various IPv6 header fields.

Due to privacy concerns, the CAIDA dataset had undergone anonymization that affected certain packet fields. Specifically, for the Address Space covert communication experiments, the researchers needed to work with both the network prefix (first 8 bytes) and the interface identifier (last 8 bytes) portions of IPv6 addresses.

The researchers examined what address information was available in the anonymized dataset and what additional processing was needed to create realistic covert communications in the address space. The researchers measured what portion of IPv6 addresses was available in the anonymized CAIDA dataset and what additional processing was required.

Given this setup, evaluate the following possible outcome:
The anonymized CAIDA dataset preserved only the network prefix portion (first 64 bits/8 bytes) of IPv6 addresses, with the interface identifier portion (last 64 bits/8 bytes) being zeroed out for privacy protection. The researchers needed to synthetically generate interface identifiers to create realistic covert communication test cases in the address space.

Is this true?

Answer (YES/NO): YES